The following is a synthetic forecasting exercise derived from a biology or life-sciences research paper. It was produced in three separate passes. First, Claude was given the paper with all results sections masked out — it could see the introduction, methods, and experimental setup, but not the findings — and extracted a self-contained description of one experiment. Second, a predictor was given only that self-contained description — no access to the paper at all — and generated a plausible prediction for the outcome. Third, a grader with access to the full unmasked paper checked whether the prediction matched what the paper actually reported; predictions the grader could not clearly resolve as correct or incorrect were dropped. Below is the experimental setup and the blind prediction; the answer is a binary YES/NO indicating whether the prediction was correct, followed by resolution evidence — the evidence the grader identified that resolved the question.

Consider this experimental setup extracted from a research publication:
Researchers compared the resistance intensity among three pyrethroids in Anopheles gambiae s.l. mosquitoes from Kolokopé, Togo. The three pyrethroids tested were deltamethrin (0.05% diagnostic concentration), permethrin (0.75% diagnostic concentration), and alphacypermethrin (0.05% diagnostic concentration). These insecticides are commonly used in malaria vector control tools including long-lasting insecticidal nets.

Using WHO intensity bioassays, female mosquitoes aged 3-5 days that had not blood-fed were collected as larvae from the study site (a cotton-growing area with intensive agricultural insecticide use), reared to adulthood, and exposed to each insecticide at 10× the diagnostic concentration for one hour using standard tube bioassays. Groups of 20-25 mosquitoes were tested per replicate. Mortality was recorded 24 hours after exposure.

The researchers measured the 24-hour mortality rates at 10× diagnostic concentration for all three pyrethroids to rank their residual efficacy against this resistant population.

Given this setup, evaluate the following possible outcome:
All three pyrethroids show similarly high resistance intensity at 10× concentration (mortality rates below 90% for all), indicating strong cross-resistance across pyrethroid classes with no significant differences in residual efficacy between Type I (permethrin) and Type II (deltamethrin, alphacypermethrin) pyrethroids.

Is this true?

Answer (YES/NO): NO